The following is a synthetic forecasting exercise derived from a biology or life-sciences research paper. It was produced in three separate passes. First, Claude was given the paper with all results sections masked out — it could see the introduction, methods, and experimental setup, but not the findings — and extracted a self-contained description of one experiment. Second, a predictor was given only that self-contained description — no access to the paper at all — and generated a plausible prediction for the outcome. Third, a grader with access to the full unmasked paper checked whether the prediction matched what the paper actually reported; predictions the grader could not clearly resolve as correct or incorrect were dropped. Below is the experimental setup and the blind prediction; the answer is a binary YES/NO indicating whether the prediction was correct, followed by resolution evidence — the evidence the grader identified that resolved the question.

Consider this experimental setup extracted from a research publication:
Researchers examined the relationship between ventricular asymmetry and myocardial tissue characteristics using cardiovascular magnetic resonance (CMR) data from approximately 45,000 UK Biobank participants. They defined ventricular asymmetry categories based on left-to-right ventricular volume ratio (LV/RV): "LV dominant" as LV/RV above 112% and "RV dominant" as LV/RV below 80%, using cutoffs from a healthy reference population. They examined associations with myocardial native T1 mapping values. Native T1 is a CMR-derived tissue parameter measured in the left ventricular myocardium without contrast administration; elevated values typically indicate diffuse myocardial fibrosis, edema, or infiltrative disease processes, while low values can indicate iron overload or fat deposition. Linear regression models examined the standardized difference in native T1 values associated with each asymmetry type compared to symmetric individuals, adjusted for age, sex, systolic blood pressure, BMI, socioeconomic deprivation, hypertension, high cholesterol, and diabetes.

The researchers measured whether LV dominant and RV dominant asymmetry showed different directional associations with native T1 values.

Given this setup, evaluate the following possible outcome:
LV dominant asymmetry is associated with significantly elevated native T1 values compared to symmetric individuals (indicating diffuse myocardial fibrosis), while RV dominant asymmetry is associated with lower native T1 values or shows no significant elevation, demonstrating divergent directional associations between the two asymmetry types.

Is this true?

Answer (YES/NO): YES